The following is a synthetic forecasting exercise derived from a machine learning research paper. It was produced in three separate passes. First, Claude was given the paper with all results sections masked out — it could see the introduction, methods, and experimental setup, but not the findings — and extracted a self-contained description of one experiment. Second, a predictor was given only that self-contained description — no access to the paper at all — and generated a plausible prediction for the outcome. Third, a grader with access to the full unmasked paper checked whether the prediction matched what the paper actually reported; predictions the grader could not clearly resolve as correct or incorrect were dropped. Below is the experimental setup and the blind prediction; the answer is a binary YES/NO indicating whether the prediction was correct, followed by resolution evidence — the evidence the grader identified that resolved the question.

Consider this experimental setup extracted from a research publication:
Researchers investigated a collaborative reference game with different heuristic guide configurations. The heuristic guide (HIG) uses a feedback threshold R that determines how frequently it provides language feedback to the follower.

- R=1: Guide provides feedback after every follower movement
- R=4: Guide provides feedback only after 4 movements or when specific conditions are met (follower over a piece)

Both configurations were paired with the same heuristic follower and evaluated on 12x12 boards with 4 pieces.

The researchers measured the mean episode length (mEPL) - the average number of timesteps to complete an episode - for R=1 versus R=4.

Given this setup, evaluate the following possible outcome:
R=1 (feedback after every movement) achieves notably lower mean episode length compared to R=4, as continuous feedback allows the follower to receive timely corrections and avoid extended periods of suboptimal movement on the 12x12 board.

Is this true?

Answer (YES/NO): YES